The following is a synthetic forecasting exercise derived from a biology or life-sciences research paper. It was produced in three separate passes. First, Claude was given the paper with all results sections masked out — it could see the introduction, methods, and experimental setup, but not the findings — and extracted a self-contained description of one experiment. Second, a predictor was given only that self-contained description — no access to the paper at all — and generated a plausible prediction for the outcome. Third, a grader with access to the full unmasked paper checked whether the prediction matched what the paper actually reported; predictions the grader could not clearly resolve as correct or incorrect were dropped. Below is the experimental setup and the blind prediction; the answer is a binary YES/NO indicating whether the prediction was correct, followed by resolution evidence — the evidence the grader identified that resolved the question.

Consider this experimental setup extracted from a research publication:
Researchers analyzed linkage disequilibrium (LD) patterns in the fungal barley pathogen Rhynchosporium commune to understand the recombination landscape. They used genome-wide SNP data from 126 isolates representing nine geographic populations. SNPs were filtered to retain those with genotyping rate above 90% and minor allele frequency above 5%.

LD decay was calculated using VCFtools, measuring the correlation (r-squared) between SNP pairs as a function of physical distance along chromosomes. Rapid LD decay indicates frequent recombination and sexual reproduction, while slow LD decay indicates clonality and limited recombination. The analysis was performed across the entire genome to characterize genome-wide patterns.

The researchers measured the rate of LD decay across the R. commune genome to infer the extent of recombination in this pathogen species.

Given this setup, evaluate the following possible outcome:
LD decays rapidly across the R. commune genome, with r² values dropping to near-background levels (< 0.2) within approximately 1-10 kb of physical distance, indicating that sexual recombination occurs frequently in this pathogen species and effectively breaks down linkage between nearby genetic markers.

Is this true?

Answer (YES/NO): NO